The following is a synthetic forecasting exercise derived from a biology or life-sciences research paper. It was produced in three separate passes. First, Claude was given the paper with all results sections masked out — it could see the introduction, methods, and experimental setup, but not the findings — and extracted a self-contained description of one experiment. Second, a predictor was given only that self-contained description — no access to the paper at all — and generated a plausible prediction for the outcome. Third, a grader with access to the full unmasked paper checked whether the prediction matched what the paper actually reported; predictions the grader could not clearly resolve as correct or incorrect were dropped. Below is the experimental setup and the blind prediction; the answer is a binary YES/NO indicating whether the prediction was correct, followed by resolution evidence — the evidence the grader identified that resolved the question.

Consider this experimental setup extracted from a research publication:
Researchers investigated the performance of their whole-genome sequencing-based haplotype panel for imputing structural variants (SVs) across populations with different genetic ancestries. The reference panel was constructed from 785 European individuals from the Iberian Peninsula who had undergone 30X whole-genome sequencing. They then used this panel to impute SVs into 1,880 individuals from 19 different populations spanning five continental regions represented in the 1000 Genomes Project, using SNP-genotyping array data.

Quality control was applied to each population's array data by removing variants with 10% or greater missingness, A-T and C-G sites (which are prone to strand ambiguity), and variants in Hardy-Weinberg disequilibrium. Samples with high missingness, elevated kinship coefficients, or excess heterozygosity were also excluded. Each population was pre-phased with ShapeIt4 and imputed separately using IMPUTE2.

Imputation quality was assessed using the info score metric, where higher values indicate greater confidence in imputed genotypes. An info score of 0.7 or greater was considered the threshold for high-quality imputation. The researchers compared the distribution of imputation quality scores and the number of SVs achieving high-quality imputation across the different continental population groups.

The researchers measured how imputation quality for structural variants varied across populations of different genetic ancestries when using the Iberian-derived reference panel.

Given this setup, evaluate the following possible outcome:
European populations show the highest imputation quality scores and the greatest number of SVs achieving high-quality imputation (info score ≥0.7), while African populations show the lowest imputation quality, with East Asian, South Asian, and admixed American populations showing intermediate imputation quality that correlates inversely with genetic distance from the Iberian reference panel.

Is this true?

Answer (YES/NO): NO